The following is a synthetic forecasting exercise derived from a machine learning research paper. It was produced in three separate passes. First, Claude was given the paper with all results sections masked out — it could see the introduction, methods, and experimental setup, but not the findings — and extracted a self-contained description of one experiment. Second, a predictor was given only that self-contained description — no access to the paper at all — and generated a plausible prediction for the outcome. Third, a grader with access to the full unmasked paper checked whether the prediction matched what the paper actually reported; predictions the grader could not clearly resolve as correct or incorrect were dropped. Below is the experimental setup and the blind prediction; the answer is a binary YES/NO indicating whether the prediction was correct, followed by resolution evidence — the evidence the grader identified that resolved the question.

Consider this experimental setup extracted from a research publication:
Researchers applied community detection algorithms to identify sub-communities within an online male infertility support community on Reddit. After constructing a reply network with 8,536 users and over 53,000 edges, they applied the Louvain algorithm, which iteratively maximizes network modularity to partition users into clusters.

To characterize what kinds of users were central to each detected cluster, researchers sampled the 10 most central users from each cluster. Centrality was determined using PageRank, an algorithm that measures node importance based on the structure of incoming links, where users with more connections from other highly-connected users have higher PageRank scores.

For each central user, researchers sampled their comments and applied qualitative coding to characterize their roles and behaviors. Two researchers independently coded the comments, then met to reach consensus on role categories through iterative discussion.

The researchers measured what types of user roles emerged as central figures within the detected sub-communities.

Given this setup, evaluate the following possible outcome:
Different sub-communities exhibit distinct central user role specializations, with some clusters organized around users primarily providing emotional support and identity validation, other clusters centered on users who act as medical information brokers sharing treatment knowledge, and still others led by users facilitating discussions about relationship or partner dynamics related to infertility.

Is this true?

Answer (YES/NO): NO